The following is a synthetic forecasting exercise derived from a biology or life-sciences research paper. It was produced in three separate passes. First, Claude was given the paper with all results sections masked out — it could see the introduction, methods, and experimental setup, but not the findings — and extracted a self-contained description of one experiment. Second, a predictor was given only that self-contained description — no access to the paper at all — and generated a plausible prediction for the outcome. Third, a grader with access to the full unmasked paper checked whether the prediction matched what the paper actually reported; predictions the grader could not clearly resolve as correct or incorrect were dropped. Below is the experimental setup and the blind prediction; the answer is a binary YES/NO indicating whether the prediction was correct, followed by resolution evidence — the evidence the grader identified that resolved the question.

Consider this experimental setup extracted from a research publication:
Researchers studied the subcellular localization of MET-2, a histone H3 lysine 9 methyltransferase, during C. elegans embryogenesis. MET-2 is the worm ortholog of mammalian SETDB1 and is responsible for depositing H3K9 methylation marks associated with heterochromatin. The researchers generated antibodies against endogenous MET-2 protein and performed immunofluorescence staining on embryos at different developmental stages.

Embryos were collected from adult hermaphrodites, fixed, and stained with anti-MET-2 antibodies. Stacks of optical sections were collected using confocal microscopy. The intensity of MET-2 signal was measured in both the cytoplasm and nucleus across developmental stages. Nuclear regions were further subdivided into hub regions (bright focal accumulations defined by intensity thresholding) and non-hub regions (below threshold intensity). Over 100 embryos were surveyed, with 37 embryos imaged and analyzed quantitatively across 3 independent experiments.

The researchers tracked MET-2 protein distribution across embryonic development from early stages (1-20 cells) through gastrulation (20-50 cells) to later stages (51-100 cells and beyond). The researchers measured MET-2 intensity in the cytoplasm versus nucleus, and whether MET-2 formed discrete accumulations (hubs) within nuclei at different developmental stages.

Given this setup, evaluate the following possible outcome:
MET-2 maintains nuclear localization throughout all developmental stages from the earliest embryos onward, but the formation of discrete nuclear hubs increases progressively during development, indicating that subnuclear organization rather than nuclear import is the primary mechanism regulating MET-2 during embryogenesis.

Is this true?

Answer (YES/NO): NO